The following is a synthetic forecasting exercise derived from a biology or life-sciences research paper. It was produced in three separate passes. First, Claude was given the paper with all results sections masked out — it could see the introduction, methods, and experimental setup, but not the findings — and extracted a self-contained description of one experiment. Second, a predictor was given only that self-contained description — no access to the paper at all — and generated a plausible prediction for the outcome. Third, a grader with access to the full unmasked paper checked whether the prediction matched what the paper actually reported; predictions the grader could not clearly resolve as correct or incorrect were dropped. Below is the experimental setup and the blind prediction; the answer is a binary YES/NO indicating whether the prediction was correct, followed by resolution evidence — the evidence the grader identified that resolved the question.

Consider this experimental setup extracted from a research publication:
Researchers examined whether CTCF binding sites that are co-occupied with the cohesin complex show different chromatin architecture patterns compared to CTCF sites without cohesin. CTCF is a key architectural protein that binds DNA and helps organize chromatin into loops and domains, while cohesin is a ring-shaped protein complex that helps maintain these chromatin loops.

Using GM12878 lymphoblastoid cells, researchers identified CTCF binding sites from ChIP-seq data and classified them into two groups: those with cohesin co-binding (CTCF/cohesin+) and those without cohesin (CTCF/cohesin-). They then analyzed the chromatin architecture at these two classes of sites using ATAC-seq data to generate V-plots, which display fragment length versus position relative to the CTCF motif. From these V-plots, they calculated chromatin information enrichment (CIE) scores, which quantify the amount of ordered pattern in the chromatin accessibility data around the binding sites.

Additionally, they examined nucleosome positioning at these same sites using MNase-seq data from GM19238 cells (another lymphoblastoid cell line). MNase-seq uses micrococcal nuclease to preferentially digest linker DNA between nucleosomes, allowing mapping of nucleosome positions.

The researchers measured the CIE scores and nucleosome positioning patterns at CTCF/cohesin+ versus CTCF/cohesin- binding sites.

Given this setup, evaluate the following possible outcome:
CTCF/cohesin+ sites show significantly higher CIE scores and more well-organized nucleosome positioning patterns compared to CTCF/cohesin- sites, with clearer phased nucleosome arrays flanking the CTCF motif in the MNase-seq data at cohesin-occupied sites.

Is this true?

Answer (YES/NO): YES